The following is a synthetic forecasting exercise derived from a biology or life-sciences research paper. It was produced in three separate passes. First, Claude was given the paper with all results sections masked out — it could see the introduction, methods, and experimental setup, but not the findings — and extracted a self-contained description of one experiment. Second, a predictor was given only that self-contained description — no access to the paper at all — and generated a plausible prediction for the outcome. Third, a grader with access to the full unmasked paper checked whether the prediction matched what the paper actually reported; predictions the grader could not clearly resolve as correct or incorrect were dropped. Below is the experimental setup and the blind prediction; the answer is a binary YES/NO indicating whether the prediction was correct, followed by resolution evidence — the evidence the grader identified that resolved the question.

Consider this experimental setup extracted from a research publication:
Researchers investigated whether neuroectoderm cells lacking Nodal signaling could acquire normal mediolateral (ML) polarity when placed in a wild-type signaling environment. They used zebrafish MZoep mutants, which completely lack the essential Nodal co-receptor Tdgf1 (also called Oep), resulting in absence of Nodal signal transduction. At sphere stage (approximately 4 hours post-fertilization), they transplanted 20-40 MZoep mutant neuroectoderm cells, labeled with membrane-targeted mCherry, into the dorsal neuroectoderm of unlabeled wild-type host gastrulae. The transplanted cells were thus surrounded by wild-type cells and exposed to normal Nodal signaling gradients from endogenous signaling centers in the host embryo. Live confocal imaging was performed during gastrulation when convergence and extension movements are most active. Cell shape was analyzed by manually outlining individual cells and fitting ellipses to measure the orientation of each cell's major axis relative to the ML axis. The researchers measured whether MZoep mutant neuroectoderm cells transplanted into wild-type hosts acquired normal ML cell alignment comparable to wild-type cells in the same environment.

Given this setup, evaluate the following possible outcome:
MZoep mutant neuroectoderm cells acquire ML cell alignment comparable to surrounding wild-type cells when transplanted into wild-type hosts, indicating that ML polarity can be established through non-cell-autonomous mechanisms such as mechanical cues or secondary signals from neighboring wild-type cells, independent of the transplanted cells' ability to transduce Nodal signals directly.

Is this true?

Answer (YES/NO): NO